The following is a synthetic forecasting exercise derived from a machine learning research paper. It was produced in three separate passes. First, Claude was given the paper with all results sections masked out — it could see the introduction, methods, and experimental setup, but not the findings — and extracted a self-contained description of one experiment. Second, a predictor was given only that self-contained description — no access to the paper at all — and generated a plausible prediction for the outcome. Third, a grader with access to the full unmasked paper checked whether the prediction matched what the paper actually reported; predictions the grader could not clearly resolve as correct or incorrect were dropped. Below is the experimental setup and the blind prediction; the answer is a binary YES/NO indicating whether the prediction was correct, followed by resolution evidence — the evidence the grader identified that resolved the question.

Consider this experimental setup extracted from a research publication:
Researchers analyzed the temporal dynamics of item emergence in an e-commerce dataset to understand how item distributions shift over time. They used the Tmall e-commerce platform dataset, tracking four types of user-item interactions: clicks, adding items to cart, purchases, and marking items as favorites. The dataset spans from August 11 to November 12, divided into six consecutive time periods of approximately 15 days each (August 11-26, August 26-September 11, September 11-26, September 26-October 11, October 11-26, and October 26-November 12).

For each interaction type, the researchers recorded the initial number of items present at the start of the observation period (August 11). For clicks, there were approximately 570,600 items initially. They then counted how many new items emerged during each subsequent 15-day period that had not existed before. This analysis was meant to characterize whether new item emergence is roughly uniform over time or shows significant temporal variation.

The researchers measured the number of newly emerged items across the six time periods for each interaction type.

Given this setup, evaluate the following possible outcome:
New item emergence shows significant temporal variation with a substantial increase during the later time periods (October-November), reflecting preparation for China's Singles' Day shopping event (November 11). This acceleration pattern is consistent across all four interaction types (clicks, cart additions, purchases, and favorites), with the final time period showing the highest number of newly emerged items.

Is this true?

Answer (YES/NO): NO